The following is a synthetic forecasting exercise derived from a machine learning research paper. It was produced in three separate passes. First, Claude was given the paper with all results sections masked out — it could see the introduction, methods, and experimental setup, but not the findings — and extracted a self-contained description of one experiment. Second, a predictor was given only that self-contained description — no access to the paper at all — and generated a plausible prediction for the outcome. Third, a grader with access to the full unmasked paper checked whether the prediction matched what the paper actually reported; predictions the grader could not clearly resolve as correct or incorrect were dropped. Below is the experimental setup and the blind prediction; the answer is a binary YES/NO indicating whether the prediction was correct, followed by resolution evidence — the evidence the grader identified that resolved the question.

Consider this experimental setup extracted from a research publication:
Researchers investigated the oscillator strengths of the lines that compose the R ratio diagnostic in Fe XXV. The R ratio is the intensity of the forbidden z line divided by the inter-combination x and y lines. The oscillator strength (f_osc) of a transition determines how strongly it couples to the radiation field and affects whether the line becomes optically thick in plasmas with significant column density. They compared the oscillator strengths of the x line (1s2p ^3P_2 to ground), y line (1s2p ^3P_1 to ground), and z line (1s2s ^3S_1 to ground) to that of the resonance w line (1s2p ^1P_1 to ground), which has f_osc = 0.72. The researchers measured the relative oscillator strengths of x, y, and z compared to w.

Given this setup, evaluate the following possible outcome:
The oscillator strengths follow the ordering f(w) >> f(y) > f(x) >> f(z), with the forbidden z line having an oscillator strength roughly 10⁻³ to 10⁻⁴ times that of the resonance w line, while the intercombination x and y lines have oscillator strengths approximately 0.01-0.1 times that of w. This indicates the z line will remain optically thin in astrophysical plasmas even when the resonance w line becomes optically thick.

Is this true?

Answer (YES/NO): NO